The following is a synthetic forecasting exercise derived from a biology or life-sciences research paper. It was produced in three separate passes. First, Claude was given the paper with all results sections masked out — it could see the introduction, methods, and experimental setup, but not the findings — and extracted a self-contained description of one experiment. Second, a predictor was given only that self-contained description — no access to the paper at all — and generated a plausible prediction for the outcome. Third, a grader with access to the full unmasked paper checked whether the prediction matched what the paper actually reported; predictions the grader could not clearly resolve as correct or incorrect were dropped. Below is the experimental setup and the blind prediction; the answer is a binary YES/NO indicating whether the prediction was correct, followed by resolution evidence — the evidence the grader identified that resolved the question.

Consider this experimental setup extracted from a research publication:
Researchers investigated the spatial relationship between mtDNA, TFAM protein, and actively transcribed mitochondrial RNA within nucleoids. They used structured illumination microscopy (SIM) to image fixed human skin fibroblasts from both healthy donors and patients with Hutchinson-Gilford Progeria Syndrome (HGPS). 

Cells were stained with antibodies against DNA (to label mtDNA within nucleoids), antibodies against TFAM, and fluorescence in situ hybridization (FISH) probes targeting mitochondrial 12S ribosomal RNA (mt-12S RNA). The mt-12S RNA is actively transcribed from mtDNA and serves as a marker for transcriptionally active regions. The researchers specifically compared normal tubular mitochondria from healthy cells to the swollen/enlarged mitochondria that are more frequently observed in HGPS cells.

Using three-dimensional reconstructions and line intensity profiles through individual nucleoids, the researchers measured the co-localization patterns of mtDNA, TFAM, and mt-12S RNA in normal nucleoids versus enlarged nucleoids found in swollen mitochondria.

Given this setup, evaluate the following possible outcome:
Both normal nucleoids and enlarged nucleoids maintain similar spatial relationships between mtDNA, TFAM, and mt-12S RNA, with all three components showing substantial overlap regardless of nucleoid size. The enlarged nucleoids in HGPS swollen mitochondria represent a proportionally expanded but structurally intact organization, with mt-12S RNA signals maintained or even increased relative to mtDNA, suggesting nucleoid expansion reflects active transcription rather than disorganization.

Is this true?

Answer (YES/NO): NO